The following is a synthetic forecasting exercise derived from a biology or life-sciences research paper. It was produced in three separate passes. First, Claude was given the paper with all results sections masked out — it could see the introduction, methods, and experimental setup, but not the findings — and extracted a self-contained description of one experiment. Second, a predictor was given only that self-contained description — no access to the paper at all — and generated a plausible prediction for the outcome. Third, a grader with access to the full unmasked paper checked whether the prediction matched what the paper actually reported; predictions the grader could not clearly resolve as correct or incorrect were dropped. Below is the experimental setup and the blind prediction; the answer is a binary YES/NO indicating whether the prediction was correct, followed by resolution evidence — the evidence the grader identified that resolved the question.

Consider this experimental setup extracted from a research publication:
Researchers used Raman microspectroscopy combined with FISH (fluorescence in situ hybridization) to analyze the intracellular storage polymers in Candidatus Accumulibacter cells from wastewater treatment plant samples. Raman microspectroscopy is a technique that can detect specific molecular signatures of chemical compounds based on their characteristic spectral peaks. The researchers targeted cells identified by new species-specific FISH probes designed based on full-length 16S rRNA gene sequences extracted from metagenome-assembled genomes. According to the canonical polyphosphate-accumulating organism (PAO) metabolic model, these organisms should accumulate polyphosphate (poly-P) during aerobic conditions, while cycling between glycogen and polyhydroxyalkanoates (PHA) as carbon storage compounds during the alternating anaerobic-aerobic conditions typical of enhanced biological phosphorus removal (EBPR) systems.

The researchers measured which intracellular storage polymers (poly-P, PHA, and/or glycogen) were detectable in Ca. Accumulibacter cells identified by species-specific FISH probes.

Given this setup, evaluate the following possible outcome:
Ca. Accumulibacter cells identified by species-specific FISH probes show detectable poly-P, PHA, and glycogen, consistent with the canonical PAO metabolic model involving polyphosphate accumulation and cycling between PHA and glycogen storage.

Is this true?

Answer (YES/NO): YES